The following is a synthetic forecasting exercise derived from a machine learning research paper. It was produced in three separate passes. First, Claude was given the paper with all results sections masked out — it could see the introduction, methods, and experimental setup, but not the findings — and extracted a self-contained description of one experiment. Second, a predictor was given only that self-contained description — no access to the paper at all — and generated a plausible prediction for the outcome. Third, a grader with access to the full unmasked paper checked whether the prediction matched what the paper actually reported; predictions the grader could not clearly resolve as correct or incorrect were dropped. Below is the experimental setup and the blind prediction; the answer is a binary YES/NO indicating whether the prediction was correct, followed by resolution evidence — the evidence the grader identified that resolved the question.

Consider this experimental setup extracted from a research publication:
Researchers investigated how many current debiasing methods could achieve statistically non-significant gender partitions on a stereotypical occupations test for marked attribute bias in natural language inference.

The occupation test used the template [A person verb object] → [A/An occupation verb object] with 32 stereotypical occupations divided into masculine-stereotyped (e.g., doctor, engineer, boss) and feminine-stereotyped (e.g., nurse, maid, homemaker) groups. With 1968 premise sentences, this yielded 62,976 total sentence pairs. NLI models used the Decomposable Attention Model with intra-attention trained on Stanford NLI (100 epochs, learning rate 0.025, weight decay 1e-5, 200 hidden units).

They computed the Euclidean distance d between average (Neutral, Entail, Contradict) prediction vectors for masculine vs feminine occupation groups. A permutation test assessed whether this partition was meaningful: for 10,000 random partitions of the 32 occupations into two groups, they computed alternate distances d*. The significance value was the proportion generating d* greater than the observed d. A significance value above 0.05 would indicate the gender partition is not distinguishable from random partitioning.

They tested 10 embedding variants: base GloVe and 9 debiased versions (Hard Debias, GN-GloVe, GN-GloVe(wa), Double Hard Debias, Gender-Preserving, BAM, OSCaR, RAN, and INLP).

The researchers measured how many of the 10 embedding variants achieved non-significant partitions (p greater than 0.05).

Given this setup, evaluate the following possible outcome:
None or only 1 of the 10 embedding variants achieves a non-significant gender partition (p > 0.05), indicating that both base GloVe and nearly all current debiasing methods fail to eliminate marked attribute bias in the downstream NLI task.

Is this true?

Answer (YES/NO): YES